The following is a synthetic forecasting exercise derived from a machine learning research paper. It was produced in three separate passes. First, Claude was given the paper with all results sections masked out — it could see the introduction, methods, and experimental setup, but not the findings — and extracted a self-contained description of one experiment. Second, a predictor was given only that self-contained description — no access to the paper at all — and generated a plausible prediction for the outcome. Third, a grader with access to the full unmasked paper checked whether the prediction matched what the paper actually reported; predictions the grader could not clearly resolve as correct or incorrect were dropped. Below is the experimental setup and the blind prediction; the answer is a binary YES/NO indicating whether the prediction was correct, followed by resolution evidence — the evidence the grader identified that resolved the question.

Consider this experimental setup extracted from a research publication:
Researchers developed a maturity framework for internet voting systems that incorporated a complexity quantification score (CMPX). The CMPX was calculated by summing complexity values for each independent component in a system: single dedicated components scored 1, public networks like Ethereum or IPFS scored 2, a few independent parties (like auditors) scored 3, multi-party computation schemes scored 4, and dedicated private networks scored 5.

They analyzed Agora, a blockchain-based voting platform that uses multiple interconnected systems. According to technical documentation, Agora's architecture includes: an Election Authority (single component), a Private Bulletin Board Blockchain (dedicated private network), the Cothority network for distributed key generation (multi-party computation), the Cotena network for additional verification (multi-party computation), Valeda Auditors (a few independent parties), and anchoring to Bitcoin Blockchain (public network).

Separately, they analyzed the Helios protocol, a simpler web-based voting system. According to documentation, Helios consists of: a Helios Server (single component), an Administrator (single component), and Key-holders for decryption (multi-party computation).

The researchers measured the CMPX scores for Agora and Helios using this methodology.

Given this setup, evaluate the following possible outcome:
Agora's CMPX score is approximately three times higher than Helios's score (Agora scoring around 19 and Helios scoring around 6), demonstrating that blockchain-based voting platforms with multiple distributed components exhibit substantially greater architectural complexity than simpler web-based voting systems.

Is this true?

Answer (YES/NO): NO